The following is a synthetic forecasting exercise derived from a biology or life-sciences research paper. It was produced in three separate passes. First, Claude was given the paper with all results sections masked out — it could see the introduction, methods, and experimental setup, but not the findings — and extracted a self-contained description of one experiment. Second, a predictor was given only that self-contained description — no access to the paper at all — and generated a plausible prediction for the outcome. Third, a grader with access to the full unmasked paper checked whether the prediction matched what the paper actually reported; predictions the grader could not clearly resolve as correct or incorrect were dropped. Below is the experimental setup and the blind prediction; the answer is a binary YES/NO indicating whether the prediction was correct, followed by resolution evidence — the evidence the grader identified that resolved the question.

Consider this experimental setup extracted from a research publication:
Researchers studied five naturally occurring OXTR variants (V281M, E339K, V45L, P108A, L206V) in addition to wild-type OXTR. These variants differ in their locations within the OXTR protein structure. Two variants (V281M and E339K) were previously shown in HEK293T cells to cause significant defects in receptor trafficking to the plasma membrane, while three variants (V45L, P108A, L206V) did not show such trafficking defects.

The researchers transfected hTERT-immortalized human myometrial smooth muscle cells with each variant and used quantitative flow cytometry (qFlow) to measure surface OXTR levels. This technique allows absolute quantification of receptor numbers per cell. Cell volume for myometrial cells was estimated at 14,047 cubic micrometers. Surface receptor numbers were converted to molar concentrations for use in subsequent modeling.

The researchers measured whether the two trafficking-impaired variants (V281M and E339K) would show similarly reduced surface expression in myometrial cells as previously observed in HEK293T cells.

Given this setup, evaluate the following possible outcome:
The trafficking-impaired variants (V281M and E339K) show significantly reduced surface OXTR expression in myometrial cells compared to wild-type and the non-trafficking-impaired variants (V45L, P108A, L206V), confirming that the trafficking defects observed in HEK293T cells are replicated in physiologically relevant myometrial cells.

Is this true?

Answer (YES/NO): YES